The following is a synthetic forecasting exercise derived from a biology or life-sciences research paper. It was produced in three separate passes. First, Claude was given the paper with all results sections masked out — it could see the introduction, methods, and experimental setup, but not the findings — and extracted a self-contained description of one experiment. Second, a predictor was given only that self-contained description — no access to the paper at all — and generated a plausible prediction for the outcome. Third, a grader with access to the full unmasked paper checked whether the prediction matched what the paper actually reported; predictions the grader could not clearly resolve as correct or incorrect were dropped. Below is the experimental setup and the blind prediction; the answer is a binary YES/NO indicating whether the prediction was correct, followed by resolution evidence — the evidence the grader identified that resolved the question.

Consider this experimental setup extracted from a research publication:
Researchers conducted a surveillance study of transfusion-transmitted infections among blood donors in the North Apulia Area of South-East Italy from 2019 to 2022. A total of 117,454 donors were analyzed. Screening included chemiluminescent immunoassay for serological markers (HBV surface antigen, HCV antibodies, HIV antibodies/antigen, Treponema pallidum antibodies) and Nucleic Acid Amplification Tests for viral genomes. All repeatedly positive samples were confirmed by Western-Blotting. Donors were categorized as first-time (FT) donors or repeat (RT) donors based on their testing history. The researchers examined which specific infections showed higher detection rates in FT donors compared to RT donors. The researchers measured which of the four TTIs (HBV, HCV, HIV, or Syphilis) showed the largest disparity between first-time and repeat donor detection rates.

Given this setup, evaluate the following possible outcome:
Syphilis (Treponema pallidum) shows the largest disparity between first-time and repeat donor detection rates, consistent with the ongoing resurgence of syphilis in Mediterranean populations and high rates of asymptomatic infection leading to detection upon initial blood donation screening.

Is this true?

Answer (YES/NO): NO